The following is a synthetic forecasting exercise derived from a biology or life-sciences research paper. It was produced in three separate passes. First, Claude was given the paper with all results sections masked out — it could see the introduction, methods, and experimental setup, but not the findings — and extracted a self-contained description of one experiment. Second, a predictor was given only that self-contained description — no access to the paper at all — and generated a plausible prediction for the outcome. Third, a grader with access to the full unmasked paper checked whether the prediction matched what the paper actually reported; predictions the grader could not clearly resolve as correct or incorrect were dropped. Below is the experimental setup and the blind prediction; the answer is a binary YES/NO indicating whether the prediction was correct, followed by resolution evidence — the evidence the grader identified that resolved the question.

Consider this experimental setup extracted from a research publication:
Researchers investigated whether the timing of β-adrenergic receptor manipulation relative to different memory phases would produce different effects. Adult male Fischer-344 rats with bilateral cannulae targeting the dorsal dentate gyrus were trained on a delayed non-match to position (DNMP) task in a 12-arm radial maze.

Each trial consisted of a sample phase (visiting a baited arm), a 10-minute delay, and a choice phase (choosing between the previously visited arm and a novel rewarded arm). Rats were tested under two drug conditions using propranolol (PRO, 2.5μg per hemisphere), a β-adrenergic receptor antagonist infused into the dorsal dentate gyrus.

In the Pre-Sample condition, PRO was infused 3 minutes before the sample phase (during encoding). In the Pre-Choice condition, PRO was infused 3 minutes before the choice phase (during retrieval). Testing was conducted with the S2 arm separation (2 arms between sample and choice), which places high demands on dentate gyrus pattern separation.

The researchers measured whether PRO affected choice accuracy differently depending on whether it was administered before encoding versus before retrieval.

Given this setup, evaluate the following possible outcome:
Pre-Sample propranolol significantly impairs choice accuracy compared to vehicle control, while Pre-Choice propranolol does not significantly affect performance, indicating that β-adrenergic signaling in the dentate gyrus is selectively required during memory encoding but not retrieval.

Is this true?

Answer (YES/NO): YES